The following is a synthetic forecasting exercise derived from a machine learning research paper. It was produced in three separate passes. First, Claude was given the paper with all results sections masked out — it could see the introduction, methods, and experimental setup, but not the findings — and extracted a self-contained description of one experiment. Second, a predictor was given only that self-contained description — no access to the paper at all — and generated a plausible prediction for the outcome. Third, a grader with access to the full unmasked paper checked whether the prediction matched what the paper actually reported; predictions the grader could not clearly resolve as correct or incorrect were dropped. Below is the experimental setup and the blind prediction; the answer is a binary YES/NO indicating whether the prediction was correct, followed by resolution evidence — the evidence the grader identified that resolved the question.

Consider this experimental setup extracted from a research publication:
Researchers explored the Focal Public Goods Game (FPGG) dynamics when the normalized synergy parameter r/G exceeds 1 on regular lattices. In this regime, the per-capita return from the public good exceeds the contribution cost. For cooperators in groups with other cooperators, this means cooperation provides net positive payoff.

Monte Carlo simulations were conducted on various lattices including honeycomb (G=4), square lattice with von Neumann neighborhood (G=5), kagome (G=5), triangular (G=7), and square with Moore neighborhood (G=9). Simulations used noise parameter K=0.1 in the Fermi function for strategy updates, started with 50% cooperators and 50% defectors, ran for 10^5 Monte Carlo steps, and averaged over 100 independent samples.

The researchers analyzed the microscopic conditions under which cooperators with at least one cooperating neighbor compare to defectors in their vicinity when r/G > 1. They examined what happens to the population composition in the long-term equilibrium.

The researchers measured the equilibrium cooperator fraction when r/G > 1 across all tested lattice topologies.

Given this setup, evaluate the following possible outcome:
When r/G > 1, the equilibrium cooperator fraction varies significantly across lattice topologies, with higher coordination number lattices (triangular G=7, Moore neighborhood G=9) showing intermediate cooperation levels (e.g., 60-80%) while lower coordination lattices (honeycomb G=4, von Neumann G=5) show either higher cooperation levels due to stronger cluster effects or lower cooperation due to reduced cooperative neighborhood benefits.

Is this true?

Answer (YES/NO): NO